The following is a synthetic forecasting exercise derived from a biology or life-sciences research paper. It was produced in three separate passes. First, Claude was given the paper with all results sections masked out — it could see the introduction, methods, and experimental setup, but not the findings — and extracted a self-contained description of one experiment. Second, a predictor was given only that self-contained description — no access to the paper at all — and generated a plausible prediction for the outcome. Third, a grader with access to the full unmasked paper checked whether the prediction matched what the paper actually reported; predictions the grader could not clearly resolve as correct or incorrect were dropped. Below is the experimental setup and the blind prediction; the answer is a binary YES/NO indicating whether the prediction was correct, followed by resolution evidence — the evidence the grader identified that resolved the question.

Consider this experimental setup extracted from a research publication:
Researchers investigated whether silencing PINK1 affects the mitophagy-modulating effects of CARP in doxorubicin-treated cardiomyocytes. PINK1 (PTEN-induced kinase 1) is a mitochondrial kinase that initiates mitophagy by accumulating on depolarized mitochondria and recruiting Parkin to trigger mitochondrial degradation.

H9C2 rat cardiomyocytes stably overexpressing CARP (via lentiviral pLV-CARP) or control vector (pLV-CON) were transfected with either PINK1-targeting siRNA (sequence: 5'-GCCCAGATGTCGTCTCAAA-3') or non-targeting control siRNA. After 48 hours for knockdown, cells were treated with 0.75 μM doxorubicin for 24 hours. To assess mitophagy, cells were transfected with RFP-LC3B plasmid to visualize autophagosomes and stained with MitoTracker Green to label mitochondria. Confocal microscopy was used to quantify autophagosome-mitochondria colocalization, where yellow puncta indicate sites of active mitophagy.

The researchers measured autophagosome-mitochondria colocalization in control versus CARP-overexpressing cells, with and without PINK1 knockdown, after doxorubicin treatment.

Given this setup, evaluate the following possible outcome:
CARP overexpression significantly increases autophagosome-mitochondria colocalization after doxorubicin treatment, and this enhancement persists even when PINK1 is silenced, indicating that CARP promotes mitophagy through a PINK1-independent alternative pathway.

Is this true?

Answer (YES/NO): NO